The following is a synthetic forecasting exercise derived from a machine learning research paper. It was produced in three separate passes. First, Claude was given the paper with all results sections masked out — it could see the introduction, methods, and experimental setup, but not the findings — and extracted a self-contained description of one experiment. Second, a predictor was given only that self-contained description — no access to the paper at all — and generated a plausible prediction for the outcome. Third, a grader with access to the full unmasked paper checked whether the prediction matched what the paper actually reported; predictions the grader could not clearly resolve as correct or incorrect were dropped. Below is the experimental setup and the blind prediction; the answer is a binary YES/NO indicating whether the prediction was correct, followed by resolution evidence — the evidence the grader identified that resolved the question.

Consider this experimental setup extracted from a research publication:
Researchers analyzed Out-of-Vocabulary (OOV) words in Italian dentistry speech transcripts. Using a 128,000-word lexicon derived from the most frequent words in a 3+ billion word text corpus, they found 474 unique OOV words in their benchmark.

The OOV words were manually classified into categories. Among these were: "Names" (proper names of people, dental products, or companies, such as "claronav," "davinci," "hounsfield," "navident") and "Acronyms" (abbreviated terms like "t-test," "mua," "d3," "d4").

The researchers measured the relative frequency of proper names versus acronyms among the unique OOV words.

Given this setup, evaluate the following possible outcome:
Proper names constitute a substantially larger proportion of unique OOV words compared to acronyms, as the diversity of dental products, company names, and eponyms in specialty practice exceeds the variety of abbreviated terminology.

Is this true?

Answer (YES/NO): YES